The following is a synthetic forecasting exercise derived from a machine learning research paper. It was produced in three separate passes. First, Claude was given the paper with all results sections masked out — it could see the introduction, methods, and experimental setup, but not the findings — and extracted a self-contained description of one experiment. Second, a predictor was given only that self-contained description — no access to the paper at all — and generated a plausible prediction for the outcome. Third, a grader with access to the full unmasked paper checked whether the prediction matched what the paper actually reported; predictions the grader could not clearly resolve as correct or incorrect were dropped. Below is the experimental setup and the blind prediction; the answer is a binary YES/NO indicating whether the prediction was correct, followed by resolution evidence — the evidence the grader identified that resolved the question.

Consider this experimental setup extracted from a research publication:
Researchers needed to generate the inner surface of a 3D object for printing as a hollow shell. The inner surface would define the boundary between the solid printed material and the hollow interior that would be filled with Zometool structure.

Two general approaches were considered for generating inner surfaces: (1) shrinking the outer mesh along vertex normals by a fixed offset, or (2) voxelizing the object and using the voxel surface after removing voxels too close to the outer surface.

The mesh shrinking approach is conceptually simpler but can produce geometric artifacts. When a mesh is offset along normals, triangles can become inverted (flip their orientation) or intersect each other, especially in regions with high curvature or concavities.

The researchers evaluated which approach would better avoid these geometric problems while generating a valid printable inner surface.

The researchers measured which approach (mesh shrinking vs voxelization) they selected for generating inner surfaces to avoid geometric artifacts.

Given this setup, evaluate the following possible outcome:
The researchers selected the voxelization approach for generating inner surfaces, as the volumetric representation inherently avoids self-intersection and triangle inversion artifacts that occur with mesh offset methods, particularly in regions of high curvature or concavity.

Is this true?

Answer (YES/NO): YES